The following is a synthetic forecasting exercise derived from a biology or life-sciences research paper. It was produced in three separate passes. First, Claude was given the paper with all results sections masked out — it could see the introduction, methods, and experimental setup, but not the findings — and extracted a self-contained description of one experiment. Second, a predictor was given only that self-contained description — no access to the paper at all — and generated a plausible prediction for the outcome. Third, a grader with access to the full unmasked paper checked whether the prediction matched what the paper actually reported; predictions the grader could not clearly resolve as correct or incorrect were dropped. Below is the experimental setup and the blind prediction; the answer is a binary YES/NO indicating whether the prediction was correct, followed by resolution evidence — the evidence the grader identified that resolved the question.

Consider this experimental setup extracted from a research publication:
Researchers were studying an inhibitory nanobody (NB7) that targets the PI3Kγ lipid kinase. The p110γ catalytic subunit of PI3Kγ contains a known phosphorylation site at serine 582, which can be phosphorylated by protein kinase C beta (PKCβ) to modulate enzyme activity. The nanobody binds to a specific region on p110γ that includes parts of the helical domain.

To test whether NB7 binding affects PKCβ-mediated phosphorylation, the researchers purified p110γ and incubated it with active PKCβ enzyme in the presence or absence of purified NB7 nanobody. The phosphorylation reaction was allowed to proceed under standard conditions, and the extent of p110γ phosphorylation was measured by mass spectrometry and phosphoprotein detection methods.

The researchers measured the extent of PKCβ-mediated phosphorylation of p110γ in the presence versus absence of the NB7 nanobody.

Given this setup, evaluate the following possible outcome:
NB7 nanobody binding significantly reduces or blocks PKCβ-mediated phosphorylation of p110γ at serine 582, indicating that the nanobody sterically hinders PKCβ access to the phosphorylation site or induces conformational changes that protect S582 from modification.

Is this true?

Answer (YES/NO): YES